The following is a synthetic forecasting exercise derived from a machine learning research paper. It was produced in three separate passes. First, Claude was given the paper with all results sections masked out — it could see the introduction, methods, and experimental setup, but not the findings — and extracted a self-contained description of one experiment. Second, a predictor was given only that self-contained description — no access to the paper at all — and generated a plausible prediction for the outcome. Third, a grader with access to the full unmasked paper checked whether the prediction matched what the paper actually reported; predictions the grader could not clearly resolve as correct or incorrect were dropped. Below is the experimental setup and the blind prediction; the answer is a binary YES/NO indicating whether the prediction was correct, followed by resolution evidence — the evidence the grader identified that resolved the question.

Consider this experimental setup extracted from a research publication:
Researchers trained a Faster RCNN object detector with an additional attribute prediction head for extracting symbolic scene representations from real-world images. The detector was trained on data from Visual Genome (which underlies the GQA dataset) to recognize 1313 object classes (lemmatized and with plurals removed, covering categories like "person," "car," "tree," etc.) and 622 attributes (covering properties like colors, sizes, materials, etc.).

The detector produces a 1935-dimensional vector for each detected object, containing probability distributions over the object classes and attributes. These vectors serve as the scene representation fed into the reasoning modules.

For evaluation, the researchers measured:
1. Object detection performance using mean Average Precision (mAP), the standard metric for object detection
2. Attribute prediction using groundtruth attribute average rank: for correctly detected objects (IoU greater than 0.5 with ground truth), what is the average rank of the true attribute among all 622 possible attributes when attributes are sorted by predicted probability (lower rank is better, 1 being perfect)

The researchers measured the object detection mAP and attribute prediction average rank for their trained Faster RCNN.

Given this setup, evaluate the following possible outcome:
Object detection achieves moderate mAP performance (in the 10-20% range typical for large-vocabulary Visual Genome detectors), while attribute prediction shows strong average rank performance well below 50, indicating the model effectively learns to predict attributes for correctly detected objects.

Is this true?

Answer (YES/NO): NO